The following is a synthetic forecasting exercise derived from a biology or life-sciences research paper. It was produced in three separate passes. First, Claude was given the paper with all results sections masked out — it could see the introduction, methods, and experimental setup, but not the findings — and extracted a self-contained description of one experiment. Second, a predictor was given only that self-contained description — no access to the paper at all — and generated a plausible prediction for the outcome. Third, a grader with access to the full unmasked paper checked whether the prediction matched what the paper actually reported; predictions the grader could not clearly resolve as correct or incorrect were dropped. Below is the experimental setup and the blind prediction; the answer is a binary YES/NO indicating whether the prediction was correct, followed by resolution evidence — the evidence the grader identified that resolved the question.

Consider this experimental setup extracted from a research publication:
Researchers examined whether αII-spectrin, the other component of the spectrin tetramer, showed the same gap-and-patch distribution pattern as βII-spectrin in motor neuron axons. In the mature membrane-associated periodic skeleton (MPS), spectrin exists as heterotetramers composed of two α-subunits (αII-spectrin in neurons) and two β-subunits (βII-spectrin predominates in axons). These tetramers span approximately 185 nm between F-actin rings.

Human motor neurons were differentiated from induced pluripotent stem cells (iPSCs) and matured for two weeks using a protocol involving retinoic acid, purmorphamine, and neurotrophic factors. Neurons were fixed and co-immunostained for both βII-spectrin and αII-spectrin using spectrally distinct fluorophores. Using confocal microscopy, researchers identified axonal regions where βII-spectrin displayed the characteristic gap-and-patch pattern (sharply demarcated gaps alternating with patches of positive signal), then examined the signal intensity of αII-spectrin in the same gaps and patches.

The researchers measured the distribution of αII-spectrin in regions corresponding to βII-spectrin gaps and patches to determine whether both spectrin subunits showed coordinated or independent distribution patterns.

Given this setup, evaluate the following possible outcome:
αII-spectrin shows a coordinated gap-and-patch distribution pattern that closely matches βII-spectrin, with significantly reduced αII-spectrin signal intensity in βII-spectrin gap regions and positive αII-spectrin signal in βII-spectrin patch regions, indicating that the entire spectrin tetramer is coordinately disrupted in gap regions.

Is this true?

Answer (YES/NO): YES